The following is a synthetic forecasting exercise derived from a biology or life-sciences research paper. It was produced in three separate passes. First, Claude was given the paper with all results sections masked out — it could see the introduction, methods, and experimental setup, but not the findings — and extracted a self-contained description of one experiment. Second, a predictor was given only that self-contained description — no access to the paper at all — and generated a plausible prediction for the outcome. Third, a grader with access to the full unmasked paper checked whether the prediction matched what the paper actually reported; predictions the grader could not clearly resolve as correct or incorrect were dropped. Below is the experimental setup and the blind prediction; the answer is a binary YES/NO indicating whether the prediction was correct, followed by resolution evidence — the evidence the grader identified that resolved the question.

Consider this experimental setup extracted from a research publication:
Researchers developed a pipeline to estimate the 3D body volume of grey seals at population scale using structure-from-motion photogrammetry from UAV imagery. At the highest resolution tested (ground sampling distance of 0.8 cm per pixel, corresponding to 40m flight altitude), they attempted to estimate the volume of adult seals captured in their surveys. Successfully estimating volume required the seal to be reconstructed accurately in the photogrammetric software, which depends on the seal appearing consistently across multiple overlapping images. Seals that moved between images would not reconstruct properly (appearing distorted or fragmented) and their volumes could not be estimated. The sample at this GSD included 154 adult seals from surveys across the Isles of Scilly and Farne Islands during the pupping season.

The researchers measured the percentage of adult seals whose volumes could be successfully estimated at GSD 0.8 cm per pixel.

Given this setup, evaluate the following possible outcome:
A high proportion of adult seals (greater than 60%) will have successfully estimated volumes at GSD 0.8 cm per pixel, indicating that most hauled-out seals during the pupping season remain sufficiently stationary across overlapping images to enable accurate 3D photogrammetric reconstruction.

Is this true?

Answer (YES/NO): YES